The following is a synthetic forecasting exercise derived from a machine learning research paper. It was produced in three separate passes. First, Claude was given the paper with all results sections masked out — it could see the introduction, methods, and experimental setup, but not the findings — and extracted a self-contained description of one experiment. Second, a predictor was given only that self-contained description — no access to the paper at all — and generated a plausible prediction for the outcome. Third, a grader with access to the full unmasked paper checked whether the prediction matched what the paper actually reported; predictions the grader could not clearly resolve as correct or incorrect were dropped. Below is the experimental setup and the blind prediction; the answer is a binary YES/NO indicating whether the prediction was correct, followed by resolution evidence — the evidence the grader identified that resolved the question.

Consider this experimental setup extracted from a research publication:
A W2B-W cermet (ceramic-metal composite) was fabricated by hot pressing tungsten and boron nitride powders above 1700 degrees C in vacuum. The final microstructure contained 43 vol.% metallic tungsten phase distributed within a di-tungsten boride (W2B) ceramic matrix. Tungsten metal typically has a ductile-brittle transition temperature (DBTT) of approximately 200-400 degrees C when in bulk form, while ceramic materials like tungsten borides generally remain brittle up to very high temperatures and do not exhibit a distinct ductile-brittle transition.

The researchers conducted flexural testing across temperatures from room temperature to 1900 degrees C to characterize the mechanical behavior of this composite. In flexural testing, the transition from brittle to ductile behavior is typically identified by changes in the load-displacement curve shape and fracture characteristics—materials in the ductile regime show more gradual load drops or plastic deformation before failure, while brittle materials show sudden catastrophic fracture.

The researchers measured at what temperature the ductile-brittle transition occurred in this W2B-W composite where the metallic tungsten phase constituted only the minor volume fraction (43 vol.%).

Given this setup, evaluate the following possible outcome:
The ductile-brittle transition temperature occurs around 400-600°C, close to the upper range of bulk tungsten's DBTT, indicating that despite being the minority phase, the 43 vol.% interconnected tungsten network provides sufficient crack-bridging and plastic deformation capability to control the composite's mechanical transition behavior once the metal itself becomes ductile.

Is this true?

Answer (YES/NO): NO